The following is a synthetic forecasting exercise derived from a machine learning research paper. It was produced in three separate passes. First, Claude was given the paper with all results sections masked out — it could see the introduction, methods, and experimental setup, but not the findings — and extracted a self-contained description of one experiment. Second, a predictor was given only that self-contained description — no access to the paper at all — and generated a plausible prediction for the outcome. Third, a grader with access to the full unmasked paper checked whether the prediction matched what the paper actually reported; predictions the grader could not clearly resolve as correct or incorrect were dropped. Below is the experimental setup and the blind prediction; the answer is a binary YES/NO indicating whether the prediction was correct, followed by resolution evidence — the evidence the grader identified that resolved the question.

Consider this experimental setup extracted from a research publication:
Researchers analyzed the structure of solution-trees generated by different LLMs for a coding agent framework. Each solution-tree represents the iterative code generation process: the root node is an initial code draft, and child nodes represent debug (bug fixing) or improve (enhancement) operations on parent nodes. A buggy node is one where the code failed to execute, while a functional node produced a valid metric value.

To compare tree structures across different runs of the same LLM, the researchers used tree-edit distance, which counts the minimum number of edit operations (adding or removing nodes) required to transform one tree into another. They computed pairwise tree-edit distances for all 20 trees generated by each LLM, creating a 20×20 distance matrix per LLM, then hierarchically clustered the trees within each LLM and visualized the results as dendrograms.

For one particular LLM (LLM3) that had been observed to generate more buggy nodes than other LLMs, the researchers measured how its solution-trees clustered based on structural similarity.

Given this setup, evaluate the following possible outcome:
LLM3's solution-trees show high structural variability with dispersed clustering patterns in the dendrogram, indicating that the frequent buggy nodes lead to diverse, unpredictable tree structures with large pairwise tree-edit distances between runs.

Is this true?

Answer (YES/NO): NO